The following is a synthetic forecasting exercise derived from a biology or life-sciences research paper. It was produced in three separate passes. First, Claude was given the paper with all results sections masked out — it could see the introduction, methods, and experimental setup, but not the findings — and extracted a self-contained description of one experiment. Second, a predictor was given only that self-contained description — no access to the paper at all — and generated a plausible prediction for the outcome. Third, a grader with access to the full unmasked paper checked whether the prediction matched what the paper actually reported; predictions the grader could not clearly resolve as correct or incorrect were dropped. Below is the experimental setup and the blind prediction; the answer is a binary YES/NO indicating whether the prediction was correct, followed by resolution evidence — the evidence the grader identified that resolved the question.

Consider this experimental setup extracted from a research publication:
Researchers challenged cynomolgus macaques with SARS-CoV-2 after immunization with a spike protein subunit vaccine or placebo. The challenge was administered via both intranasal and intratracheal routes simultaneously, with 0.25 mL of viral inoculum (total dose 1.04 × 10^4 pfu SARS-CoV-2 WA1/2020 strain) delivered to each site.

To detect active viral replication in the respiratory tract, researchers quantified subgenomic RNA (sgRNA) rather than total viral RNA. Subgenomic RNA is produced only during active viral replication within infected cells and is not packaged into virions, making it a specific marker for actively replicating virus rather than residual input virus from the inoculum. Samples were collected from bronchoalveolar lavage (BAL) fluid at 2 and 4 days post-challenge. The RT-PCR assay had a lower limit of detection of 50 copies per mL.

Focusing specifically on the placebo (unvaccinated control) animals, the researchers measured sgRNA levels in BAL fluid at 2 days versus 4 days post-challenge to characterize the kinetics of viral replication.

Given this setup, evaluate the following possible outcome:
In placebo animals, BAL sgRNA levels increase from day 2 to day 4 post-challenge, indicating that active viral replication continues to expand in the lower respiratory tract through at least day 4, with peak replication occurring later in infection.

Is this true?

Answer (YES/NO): NO